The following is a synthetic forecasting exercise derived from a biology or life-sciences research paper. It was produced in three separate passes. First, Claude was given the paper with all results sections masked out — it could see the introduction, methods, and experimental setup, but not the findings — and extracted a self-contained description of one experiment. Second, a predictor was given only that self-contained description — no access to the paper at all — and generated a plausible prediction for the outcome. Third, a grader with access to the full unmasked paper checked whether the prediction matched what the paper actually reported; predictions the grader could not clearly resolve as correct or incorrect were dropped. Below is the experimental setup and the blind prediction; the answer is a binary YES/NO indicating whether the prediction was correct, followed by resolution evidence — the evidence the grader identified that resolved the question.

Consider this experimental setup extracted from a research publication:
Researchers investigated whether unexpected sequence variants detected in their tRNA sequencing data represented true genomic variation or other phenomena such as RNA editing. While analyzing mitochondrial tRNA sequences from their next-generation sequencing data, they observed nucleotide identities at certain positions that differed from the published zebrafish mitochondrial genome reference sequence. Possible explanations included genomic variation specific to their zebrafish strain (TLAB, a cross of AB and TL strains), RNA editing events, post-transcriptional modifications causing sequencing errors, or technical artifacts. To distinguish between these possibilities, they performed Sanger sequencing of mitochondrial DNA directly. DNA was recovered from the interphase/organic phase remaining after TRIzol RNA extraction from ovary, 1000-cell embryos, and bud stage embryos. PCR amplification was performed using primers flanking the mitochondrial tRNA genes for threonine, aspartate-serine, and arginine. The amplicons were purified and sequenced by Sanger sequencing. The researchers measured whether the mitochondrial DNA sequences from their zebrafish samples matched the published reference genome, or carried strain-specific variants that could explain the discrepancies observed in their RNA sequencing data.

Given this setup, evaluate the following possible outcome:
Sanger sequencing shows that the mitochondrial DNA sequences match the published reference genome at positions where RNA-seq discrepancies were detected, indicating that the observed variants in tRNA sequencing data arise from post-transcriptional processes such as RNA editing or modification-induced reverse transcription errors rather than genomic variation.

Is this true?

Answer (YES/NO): NO